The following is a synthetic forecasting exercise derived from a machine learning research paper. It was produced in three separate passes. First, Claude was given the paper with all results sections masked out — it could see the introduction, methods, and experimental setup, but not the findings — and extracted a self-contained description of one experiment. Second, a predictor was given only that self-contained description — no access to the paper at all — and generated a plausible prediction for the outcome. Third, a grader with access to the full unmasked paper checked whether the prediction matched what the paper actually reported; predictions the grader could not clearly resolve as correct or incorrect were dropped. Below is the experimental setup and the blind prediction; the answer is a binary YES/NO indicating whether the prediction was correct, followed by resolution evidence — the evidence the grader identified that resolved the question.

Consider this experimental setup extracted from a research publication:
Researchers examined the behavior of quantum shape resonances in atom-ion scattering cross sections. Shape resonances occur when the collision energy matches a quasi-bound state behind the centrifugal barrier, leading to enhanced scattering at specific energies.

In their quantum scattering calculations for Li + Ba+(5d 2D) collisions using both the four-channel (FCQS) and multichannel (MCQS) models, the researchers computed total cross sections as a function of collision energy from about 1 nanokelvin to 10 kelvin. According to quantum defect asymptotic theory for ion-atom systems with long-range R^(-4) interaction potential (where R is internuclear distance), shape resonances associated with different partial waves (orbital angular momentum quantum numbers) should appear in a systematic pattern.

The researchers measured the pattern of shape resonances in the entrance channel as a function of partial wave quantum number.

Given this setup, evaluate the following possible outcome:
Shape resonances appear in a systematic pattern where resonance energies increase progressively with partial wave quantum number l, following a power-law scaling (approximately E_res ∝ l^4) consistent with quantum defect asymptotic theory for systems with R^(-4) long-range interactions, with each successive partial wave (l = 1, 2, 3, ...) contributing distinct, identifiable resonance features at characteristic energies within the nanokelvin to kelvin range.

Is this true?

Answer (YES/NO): NO